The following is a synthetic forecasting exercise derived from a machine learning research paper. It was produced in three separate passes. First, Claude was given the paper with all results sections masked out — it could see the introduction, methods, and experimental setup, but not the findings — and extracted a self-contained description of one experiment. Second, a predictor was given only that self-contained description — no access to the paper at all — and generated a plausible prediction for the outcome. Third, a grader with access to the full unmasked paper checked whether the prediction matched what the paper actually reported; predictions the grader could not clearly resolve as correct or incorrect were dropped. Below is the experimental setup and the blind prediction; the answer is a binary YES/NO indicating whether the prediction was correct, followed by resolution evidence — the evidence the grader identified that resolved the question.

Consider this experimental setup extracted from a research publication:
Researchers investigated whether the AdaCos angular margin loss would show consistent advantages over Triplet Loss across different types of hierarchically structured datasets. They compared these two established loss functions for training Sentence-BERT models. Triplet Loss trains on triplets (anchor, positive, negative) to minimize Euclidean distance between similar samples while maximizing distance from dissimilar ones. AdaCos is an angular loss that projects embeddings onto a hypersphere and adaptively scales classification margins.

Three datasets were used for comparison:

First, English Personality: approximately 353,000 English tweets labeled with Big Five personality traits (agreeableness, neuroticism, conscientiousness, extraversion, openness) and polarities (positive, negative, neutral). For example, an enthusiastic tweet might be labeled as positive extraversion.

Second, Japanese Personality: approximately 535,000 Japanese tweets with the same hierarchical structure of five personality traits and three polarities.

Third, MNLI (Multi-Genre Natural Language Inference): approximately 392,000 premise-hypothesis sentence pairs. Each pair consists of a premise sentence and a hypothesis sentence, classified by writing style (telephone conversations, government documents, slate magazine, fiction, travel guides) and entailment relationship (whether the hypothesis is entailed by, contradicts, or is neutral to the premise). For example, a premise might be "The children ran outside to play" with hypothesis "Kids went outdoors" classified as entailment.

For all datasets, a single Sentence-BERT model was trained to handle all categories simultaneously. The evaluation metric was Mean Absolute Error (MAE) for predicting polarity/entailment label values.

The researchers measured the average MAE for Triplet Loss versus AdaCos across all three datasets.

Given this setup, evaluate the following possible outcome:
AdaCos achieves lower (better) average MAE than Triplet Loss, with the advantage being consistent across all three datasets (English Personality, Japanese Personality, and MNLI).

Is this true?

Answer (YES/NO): YES